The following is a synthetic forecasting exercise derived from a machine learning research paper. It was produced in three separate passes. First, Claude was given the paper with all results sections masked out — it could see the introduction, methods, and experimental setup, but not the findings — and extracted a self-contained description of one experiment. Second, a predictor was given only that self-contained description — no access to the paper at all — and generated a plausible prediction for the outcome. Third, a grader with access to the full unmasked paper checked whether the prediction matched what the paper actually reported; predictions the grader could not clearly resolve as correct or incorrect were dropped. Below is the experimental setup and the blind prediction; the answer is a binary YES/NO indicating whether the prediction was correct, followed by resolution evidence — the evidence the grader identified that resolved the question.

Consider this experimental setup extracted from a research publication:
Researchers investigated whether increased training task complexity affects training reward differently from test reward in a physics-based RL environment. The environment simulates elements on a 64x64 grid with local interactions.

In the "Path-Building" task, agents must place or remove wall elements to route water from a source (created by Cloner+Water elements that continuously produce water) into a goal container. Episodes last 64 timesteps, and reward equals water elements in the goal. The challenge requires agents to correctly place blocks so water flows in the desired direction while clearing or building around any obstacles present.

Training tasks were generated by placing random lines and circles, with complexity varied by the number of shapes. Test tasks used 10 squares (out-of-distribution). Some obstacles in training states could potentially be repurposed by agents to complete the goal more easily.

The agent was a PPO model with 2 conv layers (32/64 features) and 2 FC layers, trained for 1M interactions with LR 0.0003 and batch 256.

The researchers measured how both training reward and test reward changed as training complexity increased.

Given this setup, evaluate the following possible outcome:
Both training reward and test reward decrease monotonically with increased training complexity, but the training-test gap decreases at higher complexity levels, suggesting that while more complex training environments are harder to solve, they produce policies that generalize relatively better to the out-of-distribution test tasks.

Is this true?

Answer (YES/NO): NO